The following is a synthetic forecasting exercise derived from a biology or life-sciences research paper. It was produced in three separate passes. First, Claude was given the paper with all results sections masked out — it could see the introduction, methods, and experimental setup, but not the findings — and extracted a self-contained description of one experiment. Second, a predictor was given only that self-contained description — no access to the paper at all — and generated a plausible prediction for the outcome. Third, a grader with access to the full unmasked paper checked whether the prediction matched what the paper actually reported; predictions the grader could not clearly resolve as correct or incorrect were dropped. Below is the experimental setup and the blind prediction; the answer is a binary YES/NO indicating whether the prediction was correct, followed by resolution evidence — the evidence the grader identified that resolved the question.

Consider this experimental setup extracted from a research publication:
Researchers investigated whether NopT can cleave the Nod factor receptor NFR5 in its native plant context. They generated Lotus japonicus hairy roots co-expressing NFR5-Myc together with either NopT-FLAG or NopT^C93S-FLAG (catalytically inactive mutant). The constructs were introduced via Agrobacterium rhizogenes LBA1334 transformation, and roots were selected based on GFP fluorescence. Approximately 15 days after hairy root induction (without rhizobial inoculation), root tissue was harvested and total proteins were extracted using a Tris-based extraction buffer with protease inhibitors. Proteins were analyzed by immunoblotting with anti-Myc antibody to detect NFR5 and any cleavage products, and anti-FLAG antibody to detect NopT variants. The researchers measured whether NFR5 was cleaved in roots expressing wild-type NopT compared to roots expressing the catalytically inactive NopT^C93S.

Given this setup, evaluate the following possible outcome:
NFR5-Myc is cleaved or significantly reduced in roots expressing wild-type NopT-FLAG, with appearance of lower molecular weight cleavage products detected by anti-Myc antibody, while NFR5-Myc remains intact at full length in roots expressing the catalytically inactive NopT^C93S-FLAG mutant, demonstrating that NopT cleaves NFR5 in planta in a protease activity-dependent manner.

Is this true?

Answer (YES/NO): YES